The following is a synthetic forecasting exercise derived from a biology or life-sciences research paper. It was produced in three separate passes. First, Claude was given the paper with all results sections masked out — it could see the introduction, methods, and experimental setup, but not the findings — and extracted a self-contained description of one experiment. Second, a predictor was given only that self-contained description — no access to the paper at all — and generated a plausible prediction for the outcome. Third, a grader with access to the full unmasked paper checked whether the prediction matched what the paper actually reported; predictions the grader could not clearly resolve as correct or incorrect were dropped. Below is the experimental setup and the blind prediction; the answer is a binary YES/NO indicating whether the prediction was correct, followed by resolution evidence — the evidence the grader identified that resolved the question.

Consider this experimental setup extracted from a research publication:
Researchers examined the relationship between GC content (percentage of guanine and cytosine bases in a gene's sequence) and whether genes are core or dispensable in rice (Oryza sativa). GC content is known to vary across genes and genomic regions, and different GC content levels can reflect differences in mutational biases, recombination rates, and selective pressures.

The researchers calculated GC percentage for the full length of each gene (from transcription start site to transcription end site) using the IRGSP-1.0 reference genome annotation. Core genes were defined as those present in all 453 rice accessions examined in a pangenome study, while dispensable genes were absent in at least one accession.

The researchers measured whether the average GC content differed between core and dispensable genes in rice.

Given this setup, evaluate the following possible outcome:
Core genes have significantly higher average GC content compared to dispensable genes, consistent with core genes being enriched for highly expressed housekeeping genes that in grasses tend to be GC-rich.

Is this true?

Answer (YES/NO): NO